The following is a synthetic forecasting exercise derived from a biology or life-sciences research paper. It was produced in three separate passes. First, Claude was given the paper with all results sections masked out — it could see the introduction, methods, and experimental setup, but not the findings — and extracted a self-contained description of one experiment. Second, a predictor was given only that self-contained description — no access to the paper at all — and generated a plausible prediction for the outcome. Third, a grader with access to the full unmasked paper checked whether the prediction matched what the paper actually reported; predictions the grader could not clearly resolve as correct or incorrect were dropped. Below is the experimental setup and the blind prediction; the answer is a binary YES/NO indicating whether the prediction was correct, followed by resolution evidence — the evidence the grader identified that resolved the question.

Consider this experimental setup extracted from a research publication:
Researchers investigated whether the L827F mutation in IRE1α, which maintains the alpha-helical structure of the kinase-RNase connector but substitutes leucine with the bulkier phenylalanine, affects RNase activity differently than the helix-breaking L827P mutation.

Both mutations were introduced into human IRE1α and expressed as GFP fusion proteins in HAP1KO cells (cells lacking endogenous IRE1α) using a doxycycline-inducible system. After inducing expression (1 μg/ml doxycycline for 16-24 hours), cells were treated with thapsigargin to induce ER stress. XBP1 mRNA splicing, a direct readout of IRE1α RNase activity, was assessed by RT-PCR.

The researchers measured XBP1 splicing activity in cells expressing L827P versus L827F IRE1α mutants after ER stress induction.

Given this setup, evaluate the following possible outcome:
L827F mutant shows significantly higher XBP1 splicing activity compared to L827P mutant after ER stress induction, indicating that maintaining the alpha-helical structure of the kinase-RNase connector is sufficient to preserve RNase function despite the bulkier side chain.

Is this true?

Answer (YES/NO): YES